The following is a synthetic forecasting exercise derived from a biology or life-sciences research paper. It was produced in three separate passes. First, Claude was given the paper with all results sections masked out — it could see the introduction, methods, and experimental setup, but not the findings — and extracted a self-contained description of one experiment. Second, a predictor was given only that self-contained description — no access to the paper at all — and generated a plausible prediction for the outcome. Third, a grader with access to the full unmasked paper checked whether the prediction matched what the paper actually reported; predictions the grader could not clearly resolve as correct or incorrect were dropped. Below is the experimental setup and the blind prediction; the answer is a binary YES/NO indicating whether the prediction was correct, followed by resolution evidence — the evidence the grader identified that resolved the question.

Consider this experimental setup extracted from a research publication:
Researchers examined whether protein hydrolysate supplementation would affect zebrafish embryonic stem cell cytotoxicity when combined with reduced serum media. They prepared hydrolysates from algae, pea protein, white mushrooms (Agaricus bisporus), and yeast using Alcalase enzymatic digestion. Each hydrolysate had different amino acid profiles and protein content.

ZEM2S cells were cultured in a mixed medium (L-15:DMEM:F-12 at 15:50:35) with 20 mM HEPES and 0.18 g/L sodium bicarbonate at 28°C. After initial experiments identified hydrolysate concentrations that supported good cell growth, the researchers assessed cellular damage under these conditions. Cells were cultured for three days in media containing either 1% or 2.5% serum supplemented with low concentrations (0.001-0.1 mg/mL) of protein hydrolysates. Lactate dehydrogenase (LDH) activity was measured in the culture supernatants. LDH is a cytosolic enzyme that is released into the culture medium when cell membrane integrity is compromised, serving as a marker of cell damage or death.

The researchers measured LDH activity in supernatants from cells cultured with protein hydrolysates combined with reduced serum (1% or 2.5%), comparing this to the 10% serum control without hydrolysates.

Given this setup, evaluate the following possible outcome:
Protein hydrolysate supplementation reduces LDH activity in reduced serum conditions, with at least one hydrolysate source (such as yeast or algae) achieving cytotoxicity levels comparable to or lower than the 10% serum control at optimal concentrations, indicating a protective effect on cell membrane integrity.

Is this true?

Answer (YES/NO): NO